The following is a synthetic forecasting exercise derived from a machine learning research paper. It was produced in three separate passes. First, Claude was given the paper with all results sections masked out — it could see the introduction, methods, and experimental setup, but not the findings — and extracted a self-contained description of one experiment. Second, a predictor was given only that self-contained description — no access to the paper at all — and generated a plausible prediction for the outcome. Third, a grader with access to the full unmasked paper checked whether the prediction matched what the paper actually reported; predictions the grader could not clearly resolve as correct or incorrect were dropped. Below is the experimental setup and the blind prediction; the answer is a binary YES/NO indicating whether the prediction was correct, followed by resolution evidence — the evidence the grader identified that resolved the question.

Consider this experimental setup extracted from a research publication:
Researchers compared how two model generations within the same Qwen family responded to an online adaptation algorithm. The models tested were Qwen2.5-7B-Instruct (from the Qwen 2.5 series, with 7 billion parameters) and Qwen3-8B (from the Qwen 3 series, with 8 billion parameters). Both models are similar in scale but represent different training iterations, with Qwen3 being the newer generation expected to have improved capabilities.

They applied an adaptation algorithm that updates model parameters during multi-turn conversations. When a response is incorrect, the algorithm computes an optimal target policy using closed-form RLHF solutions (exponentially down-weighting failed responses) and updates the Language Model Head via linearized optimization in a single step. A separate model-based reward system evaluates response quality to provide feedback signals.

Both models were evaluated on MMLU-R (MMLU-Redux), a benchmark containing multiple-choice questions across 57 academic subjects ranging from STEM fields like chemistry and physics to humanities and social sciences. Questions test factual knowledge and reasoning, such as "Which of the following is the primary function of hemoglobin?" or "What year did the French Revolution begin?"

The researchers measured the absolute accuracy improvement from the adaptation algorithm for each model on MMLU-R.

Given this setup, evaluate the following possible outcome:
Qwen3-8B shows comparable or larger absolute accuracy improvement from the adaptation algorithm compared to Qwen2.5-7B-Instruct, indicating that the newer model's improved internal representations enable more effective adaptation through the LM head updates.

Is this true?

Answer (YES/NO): NO